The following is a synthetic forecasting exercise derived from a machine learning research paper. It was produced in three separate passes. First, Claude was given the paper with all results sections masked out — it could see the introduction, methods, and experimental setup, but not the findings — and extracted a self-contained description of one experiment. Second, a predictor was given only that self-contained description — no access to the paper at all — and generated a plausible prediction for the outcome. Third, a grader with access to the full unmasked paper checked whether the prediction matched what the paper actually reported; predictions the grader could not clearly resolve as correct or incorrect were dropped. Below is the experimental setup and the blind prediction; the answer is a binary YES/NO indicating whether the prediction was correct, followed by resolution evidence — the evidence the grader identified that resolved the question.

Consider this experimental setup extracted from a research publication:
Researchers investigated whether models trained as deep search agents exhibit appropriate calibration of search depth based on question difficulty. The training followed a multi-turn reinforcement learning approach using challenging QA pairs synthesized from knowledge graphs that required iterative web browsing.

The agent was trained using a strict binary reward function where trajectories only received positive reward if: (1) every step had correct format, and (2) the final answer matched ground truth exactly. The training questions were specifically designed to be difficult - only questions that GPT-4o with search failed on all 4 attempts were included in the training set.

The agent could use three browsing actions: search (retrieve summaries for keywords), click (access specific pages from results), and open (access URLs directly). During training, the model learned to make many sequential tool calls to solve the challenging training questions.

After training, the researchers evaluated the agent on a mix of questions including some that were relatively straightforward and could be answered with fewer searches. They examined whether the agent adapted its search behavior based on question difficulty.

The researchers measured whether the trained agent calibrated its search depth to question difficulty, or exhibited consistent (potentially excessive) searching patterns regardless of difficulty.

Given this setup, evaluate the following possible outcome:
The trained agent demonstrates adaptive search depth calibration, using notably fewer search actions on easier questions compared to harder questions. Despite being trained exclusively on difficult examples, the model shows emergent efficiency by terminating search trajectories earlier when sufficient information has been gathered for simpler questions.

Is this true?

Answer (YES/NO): NO